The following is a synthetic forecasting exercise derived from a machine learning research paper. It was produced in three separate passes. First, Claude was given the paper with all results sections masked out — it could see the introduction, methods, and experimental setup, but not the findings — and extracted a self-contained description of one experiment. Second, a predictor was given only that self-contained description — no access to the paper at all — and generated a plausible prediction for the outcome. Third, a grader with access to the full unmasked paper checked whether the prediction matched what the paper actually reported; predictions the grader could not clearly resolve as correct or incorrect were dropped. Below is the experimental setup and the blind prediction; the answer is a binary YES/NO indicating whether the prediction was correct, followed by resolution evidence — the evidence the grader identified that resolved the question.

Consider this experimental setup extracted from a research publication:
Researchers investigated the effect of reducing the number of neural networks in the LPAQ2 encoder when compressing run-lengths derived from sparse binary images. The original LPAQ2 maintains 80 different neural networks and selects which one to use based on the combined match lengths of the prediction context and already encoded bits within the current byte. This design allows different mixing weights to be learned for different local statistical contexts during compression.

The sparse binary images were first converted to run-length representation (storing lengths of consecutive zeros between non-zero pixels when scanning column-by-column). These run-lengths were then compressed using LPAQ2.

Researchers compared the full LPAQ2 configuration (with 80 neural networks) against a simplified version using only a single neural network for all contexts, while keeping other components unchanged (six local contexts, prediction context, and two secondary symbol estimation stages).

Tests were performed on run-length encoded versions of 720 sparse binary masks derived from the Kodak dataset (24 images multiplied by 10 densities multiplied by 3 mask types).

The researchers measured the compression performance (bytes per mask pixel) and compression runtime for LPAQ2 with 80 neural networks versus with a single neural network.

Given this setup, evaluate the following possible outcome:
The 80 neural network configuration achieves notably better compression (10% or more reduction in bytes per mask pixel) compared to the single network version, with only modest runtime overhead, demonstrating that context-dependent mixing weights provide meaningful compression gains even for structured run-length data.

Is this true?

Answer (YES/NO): NO